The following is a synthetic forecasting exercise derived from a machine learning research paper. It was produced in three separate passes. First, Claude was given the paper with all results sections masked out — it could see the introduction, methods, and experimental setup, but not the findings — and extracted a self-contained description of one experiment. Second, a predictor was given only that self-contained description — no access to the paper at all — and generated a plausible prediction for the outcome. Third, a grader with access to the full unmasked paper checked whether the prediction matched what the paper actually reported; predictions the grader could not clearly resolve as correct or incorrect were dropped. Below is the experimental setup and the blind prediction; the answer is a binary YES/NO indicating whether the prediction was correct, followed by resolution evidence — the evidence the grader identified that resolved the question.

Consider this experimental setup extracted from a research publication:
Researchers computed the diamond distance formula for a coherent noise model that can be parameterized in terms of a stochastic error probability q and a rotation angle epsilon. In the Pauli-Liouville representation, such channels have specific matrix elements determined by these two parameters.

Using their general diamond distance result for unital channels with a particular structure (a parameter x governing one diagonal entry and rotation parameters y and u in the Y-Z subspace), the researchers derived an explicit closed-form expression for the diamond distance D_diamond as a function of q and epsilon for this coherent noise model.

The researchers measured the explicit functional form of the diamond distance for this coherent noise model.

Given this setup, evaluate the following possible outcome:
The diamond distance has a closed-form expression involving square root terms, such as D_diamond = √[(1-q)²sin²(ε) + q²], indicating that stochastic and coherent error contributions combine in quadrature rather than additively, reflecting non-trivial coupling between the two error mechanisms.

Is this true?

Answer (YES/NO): NO